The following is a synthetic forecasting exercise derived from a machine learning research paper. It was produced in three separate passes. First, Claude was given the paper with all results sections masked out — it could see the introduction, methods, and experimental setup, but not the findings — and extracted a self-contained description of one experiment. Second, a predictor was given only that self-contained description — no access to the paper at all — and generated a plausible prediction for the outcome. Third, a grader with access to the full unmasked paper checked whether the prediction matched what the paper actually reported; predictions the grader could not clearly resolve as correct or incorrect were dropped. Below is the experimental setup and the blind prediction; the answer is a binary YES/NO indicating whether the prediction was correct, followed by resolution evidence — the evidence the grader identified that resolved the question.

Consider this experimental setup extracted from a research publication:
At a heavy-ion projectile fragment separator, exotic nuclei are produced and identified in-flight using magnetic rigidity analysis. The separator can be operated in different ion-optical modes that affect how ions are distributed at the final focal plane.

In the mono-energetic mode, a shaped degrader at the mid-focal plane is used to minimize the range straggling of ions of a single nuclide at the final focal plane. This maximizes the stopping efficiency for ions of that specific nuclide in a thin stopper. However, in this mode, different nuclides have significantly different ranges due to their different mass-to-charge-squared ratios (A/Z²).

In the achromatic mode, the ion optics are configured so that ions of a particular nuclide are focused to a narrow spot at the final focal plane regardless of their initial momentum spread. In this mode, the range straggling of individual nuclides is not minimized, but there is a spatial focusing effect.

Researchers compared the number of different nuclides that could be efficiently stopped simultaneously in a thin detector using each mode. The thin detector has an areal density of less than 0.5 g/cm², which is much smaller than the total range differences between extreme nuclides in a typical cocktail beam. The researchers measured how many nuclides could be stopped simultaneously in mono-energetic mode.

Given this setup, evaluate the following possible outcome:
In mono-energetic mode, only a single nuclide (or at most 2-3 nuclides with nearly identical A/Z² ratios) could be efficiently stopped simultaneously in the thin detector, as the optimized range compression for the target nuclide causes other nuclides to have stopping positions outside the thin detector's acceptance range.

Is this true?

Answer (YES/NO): YES